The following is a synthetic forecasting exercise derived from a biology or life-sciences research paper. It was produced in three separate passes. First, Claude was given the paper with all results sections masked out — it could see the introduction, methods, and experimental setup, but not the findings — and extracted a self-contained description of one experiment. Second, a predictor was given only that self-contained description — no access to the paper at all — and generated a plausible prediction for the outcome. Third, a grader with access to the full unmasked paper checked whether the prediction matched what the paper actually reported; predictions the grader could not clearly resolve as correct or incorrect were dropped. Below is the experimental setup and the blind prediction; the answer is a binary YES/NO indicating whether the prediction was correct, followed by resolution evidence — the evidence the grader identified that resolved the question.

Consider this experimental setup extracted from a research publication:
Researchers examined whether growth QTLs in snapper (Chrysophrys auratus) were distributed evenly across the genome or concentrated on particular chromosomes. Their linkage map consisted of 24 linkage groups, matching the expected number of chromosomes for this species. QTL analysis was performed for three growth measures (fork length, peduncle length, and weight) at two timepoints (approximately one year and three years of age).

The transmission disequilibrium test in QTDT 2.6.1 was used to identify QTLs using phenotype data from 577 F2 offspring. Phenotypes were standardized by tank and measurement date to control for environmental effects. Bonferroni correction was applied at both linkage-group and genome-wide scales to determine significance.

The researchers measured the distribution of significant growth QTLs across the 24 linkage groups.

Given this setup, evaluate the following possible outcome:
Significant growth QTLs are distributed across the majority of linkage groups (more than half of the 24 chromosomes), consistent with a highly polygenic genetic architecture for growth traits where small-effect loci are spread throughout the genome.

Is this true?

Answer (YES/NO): NO